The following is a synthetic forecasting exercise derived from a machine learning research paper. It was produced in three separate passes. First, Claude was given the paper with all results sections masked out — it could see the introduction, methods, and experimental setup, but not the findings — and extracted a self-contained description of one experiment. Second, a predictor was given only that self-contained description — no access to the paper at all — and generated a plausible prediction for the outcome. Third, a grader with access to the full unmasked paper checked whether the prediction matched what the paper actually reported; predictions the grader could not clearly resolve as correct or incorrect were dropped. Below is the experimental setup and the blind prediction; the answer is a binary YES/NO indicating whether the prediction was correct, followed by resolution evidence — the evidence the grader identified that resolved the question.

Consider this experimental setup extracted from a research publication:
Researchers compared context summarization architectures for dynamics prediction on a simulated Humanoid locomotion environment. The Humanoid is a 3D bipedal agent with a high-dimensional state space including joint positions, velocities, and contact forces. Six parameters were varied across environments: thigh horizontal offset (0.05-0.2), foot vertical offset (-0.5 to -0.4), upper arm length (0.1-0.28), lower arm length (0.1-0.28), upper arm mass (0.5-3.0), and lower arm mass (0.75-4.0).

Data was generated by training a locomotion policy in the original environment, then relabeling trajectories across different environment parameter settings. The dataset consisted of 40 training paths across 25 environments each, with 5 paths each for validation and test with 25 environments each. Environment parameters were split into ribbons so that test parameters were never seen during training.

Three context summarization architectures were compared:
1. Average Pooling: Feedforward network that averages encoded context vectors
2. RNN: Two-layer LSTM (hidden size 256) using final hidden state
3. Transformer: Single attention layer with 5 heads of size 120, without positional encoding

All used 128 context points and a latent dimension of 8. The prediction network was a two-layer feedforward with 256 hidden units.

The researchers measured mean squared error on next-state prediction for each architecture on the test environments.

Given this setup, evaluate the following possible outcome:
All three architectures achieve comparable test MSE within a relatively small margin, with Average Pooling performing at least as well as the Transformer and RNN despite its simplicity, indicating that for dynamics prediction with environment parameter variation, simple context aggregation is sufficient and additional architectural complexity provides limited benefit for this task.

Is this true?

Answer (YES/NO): NO